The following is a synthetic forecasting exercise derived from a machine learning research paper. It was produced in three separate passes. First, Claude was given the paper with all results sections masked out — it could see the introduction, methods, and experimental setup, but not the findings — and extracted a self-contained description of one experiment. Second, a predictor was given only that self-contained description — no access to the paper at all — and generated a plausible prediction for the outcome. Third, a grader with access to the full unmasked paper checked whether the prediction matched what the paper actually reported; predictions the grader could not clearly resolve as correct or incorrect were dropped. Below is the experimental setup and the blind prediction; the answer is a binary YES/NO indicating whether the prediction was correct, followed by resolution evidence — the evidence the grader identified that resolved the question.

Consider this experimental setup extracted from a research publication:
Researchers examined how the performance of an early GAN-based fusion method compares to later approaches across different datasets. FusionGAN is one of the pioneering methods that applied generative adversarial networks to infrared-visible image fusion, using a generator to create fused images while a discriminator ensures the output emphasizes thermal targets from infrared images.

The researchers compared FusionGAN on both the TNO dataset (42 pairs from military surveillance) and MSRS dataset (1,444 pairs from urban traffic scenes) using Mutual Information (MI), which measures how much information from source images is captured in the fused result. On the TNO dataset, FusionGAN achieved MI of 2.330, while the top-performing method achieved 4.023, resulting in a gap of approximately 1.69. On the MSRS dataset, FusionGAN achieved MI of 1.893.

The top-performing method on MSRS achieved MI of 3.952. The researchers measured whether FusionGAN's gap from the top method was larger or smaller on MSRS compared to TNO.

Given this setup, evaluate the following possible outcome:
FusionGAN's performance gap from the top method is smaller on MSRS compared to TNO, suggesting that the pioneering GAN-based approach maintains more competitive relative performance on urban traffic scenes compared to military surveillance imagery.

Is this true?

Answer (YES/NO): NO